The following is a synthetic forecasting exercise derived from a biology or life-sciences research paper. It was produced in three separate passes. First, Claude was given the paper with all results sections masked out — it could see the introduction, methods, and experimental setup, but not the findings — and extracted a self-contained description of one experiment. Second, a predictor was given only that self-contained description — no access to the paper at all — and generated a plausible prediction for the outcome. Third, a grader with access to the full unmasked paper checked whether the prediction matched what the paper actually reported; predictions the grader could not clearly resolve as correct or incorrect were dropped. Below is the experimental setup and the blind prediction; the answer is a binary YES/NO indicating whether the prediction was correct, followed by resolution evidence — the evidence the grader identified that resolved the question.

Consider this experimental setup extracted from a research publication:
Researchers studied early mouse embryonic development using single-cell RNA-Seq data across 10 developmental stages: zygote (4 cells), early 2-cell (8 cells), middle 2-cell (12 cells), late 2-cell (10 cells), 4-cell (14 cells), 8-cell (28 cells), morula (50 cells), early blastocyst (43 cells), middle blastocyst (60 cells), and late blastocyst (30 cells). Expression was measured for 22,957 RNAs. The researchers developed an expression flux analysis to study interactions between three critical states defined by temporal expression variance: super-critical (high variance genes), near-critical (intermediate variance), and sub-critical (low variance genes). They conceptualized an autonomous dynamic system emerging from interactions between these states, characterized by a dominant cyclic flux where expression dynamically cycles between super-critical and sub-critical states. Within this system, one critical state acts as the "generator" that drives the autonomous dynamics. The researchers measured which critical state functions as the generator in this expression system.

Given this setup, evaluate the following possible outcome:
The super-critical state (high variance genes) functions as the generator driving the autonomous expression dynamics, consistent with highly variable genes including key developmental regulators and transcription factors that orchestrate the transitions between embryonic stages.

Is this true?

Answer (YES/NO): NO